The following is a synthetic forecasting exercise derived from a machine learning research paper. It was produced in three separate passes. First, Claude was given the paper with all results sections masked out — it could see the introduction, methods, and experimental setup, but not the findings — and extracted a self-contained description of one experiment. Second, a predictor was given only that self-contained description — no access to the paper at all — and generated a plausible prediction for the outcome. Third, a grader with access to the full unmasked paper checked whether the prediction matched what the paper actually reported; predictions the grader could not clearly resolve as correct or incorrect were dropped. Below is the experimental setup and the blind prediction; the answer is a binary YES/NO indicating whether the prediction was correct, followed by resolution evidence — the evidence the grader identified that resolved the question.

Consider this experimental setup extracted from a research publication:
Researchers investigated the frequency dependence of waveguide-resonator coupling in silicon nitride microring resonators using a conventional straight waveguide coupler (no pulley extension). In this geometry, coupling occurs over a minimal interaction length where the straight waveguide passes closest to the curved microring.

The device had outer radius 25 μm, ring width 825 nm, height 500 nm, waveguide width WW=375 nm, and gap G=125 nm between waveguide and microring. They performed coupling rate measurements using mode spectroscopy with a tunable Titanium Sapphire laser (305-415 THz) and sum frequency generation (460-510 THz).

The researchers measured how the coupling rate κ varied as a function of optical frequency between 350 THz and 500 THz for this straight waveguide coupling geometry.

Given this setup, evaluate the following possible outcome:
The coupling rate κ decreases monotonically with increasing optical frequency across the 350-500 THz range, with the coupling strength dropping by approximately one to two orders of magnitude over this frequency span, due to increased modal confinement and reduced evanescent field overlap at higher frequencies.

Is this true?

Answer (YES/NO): YES